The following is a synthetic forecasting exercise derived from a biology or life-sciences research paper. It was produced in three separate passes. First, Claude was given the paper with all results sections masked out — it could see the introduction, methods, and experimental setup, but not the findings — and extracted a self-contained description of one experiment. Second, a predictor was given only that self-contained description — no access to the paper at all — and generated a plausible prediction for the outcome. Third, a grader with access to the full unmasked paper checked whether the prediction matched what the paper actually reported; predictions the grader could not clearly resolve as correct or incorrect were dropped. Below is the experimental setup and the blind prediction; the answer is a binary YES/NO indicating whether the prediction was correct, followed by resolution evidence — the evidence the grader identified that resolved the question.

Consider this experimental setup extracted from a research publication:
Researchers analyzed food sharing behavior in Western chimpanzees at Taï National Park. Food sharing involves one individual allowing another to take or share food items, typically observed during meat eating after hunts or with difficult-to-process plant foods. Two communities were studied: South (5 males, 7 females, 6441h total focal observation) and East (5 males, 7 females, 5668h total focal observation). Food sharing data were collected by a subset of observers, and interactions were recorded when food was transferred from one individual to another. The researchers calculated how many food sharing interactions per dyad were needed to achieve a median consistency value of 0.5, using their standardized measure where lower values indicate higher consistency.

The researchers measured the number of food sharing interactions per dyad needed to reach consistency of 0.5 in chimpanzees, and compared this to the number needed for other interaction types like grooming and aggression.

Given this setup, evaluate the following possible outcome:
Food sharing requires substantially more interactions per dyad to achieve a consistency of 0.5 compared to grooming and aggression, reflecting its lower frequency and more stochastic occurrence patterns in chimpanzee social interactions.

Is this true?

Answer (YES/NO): YES